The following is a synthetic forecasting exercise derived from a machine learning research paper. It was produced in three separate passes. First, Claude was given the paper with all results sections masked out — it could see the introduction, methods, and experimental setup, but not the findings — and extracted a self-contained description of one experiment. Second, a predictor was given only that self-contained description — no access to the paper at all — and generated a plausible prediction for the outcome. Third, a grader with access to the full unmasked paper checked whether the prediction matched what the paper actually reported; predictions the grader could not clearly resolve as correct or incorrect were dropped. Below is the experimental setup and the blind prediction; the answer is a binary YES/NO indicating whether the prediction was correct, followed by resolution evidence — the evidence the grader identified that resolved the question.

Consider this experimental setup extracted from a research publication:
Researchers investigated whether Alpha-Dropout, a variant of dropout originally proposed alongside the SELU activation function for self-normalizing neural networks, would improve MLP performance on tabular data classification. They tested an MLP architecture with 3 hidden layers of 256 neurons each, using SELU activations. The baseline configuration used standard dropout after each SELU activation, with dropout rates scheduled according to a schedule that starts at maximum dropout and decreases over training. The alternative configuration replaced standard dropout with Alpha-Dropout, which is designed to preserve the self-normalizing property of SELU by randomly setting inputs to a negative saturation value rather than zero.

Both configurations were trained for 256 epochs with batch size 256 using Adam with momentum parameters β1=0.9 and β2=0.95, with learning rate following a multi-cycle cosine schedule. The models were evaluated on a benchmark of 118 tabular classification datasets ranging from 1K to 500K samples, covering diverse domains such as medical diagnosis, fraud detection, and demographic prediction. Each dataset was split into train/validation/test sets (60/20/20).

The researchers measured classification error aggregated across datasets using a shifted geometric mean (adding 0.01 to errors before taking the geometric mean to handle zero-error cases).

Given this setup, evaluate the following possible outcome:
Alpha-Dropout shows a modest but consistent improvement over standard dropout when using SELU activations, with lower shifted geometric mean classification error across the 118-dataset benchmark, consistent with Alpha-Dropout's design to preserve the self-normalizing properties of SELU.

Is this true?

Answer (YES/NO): NO